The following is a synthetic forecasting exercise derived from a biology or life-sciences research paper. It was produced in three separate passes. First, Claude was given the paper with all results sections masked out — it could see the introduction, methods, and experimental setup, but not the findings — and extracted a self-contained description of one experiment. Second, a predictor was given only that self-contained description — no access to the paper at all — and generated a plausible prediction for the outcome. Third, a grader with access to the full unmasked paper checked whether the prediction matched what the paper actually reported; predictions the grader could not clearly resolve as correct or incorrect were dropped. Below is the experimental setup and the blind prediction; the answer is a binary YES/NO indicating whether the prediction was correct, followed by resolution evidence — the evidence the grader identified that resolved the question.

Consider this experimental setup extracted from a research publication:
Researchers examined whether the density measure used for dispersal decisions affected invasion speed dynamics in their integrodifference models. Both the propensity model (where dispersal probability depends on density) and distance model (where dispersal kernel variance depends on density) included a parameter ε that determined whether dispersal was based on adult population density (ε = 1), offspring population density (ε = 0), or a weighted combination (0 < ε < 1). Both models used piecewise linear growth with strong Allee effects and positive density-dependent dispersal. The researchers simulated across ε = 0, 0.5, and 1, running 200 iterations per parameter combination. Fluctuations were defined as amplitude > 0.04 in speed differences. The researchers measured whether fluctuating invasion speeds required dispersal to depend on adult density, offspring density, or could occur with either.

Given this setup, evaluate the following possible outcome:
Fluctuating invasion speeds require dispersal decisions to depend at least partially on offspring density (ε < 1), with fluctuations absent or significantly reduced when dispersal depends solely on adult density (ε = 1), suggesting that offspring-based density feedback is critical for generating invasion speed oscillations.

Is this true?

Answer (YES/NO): NO